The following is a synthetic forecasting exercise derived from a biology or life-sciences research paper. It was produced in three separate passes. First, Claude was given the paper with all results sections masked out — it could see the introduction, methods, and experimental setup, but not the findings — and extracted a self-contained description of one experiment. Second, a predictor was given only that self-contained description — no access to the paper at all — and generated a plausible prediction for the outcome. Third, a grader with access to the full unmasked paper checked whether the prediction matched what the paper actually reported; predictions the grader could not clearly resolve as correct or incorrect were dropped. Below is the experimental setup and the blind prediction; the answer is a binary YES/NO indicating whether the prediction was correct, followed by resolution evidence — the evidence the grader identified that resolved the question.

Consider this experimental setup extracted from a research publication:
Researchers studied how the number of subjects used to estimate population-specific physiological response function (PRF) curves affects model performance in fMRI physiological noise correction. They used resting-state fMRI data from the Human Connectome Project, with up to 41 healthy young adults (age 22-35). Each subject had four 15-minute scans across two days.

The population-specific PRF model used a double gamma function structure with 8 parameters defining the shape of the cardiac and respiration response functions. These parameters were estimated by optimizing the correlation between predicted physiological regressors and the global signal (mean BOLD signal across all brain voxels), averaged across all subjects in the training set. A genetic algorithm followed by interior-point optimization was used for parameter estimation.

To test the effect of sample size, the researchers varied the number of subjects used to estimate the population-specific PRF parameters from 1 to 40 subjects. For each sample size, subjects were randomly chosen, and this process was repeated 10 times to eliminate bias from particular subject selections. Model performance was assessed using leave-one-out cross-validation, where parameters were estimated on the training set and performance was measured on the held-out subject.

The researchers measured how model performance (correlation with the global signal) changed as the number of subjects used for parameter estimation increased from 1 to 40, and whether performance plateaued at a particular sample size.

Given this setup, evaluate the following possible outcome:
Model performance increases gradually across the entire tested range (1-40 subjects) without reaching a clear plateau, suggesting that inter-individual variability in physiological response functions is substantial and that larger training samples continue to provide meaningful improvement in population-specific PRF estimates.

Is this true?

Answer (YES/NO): NO